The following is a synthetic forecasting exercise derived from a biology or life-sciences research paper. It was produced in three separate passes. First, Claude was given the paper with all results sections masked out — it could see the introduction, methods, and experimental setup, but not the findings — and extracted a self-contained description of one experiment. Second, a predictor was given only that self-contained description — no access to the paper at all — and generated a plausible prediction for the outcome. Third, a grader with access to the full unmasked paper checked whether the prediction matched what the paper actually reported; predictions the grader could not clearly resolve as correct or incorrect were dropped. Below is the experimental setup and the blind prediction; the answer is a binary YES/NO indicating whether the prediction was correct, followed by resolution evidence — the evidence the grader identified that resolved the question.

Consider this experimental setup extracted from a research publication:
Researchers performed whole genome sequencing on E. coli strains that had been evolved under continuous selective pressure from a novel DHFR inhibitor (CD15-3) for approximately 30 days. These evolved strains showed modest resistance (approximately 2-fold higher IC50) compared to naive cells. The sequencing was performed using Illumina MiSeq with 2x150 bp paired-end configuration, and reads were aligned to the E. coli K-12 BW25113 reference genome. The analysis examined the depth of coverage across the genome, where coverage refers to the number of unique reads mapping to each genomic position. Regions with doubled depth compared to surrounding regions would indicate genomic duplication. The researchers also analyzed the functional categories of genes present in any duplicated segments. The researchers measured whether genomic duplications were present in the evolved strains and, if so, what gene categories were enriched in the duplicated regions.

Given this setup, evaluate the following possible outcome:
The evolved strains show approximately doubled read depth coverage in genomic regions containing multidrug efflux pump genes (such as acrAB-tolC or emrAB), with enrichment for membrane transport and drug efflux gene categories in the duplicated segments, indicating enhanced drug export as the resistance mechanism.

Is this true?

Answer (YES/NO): NO